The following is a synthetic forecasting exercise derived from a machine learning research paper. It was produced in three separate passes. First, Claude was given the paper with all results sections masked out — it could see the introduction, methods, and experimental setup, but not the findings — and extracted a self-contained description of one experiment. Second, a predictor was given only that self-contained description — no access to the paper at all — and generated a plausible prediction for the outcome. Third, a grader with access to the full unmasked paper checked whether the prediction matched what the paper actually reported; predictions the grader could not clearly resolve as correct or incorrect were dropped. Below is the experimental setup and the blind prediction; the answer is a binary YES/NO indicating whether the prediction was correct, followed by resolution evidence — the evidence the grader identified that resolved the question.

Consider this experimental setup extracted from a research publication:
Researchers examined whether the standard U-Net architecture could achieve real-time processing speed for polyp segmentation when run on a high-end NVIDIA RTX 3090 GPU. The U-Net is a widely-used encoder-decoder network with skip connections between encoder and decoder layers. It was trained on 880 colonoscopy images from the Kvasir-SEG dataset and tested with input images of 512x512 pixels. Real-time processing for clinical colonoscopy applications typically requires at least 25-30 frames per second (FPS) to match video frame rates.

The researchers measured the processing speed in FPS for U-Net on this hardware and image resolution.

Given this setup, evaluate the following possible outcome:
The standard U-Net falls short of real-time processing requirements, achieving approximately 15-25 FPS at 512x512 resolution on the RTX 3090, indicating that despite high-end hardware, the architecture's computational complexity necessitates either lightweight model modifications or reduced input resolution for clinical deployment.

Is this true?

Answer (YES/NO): YES